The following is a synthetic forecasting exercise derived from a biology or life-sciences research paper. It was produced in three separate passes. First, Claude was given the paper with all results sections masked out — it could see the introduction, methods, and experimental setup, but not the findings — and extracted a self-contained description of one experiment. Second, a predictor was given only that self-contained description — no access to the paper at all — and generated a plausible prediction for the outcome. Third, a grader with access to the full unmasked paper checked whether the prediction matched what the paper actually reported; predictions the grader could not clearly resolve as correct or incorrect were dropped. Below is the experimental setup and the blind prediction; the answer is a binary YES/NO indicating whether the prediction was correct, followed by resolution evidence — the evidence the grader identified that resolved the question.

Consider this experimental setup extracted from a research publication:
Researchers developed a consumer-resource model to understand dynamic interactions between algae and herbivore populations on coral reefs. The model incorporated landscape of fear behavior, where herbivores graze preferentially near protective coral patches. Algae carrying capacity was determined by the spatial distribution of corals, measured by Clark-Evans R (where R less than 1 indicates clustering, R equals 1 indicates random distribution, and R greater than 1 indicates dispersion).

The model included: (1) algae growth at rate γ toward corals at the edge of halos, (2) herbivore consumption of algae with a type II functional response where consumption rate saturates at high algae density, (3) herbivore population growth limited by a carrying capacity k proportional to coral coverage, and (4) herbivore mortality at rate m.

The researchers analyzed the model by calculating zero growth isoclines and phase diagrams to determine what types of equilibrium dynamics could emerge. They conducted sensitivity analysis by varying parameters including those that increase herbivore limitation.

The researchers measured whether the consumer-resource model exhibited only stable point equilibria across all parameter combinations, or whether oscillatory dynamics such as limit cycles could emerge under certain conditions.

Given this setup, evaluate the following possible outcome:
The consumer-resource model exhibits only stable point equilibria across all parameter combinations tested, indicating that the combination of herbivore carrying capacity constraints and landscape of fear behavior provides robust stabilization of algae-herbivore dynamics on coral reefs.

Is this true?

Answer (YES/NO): NO